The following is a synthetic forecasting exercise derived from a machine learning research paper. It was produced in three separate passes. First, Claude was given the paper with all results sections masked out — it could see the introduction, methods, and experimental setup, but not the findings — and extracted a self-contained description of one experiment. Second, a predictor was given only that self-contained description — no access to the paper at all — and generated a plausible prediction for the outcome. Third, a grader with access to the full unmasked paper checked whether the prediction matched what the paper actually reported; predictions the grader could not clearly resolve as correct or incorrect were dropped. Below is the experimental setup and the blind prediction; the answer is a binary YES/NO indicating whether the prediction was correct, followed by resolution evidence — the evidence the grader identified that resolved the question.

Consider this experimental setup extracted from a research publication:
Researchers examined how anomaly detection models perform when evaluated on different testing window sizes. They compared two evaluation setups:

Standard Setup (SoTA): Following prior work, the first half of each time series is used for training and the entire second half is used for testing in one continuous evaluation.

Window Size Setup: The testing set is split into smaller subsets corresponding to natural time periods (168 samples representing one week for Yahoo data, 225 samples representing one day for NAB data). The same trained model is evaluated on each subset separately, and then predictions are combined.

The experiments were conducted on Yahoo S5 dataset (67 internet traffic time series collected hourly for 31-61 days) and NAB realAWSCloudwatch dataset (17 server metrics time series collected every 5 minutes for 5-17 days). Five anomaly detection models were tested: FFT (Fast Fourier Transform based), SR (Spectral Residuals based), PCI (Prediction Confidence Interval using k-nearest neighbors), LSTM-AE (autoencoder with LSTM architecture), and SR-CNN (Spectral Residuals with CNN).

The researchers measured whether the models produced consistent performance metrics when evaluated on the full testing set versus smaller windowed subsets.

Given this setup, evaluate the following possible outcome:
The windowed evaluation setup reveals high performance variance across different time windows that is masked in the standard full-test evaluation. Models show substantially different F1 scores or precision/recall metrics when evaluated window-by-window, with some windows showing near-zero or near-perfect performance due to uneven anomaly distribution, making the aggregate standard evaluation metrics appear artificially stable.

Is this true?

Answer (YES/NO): NO